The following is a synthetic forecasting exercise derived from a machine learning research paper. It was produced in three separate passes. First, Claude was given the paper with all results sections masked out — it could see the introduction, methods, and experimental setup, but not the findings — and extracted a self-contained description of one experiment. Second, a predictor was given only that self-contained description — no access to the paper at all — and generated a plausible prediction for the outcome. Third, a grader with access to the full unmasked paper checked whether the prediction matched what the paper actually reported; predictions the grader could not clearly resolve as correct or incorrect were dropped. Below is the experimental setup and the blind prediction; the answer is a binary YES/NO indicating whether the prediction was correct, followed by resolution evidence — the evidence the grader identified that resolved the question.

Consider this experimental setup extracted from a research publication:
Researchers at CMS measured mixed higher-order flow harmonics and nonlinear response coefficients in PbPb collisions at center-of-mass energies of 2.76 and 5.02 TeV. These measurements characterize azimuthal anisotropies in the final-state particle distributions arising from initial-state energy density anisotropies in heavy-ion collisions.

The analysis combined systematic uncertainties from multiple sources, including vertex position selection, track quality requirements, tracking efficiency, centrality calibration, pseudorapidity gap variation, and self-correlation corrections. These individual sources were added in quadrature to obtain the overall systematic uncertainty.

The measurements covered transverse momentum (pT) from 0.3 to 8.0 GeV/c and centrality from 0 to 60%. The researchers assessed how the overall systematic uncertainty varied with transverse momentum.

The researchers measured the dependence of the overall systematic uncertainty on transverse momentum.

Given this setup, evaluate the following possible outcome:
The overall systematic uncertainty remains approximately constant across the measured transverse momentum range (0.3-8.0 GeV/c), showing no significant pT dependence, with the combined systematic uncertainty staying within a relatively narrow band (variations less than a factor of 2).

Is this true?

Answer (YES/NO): NO